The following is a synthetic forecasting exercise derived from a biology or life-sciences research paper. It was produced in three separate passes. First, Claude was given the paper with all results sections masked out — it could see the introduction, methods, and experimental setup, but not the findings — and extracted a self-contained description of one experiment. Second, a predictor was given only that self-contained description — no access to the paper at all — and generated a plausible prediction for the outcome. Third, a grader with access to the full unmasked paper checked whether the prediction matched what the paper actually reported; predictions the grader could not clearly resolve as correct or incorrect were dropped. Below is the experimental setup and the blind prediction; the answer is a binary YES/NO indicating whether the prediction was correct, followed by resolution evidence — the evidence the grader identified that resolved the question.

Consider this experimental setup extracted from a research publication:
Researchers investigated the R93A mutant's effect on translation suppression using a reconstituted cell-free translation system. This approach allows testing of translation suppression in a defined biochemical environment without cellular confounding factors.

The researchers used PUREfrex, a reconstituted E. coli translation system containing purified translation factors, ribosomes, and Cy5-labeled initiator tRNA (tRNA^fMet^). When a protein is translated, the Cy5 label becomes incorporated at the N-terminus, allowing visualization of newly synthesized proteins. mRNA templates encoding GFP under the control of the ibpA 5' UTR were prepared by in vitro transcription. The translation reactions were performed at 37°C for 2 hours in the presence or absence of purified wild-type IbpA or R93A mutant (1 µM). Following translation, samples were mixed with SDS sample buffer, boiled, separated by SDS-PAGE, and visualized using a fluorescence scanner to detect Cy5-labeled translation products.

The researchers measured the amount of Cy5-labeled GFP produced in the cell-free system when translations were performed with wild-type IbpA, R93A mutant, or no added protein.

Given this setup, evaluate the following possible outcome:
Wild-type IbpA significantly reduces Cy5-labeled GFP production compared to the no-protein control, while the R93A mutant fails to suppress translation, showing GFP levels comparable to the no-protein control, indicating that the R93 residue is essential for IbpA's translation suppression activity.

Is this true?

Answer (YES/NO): YES